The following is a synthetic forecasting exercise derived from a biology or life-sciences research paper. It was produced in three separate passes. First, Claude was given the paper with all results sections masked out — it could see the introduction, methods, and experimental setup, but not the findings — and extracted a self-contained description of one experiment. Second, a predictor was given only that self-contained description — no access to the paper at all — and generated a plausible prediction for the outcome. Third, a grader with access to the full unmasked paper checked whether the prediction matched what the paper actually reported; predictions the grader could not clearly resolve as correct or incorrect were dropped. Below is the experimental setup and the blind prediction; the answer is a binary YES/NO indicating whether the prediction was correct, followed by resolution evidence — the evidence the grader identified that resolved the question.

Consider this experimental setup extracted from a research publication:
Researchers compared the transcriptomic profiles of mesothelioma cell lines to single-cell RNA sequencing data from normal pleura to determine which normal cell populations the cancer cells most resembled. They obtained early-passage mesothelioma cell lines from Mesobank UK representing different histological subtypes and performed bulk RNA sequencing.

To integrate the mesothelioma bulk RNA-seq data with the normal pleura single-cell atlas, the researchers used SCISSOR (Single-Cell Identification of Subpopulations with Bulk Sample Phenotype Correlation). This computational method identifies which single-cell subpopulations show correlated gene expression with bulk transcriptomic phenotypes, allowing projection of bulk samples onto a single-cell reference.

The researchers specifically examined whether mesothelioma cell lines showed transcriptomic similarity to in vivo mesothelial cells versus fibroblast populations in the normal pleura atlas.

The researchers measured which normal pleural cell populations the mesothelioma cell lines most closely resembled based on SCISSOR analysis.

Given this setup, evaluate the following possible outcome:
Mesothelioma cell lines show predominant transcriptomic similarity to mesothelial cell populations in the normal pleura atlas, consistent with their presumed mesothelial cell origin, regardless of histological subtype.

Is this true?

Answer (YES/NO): NO